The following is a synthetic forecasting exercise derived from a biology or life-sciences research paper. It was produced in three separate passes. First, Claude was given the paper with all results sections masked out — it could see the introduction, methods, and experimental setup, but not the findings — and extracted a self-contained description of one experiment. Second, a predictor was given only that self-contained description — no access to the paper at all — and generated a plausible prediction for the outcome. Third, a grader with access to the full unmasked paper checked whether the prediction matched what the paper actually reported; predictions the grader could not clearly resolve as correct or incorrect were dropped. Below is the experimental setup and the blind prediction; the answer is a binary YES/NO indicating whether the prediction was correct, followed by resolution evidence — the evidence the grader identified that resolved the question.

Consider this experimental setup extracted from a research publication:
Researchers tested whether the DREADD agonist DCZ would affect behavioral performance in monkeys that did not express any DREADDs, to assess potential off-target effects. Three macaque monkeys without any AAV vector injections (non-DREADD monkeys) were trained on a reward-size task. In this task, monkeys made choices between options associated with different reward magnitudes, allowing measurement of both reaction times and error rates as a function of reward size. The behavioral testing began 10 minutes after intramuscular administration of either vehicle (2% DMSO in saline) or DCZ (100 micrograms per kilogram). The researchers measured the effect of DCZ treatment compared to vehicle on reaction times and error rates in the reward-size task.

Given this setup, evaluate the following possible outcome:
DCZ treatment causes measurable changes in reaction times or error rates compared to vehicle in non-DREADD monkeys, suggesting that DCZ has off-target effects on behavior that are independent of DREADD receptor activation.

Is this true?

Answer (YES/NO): NO